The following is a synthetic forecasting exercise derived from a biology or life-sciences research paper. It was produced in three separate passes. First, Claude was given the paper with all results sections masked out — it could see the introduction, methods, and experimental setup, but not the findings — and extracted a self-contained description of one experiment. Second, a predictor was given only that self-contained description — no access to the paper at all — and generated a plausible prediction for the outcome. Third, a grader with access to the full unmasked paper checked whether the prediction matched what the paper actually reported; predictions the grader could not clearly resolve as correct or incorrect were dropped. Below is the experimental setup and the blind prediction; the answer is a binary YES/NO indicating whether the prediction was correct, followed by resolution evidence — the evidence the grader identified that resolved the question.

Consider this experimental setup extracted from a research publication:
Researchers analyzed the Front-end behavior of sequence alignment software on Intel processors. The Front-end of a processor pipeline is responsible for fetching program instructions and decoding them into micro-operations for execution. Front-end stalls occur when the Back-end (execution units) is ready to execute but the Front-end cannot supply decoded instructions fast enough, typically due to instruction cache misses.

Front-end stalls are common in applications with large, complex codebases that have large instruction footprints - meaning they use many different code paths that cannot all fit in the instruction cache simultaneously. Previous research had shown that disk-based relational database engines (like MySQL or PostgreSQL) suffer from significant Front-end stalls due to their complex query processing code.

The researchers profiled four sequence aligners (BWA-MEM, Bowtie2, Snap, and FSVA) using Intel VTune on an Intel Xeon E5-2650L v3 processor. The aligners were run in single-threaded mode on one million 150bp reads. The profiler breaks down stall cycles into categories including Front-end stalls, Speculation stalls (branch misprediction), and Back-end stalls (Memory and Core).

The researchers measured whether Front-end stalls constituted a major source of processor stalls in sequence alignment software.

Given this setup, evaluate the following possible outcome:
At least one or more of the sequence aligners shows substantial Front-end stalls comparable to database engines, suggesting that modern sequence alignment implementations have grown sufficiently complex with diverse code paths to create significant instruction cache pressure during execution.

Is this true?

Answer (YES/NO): NO